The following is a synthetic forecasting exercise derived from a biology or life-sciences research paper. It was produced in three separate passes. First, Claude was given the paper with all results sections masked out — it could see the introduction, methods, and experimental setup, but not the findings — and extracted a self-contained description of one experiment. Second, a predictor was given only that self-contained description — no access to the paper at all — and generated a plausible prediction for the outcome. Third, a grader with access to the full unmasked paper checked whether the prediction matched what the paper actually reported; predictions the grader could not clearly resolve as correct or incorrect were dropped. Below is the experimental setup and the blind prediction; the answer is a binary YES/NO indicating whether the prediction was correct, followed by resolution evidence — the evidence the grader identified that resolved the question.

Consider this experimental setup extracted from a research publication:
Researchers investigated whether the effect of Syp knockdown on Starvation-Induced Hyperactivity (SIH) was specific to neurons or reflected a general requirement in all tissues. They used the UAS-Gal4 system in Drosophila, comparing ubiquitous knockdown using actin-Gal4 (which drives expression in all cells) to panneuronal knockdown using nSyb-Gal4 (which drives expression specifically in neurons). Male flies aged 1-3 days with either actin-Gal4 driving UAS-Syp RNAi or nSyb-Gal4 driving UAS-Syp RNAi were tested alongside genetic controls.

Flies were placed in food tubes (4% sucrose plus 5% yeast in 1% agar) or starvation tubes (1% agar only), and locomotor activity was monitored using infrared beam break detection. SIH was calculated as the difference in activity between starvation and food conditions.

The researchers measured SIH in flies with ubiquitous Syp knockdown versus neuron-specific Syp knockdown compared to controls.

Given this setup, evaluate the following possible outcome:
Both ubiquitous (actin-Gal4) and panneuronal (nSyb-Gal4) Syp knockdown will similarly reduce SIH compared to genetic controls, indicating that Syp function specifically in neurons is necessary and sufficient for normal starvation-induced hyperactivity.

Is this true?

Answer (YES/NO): NO